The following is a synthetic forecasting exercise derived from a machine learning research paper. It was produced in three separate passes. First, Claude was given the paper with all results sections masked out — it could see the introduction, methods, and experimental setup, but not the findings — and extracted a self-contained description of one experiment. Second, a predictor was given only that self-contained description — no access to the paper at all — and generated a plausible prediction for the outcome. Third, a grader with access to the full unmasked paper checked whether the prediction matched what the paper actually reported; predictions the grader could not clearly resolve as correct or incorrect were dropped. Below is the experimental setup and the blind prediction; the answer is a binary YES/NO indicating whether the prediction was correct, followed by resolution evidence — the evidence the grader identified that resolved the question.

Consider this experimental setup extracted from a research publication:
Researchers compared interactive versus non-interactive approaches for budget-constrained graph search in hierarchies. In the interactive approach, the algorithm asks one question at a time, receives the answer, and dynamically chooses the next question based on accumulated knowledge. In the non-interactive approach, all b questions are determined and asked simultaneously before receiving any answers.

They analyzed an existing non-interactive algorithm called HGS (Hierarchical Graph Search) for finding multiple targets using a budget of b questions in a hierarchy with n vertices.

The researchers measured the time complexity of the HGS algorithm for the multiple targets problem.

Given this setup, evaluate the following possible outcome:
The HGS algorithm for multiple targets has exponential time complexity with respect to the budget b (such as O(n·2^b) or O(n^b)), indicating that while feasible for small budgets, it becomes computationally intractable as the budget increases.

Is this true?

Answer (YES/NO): NO